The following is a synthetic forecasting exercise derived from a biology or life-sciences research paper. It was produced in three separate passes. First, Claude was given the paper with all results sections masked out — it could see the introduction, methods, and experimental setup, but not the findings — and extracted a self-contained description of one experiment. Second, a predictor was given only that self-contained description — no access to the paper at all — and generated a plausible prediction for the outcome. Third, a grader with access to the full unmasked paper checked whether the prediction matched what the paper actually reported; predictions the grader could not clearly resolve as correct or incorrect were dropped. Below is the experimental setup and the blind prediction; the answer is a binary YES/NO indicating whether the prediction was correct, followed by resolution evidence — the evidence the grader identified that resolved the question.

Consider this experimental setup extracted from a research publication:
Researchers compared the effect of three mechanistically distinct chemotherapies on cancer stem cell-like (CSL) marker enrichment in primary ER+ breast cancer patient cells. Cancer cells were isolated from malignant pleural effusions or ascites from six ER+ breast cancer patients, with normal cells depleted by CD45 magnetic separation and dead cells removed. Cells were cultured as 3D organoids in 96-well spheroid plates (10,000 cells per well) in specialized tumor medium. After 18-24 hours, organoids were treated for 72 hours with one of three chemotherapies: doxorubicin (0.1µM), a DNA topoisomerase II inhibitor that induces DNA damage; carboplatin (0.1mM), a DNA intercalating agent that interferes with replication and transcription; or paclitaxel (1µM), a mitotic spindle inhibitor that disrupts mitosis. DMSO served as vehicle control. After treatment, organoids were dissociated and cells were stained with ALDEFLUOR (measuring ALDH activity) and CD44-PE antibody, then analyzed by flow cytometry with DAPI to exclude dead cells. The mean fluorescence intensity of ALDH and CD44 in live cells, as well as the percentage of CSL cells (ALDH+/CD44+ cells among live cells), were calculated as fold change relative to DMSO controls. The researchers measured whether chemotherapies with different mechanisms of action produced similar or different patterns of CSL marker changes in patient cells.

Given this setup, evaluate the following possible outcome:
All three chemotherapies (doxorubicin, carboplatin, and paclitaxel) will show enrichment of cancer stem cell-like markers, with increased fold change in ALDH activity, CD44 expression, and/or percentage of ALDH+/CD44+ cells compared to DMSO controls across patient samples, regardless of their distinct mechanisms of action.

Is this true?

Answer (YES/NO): YES